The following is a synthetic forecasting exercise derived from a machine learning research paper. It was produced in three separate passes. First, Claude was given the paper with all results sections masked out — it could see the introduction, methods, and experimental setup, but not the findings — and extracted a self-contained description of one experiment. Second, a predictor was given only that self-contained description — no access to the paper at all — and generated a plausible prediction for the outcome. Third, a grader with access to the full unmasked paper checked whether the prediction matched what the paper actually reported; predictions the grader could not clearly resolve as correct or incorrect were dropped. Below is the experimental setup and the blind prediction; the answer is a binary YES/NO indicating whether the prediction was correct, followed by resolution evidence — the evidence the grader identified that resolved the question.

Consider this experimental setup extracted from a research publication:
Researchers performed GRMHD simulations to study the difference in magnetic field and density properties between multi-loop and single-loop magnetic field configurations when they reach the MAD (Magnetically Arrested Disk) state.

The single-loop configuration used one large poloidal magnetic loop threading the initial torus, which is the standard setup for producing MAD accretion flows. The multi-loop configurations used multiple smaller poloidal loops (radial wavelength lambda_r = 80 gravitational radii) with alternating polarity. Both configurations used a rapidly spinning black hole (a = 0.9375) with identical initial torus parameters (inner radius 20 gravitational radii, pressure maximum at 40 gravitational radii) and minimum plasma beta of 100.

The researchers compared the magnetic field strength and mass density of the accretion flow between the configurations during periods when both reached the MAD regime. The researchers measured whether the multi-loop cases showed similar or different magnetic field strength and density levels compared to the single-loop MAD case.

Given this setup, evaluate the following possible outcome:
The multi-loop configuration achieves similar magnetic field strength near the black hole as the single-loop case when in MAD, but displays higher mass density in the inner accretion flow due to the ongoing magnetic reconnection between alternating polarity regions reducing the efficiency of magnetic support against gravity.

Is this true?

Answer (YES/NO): NO